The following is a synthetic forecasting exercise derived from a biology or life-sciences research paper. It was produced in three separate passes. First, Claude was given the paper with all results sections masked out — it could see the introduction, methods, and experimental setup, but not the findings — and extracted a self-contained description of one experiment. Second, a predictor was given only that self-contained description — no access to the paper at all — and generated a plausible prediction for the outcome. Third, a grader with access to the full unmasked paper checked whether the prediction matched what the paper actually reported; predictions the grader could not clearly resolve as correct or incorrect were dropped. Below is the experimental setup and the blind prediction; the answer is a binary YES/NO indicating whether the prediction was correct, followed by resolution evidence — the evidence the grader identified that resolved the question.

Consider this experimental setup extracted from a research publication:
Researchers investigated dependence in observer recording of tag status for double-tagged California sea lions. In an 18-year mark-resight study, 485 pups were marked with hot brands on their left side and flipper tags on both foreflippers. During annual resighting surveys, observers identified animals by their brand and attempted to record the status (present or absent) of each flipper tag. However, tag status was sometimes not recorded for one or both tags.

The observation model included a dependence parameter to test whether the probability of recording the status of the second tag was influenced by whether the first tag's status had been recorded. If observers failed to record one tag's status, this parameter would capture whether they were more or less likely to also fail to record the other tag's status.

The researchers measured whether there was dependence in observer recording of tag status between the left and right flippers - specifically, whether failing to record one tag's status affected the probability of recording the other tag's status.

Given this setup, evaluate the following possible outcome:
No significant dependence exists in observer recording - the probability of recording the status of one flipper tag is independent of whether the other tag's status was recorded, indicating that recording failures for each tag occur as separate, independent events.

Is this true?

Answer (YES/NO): NO